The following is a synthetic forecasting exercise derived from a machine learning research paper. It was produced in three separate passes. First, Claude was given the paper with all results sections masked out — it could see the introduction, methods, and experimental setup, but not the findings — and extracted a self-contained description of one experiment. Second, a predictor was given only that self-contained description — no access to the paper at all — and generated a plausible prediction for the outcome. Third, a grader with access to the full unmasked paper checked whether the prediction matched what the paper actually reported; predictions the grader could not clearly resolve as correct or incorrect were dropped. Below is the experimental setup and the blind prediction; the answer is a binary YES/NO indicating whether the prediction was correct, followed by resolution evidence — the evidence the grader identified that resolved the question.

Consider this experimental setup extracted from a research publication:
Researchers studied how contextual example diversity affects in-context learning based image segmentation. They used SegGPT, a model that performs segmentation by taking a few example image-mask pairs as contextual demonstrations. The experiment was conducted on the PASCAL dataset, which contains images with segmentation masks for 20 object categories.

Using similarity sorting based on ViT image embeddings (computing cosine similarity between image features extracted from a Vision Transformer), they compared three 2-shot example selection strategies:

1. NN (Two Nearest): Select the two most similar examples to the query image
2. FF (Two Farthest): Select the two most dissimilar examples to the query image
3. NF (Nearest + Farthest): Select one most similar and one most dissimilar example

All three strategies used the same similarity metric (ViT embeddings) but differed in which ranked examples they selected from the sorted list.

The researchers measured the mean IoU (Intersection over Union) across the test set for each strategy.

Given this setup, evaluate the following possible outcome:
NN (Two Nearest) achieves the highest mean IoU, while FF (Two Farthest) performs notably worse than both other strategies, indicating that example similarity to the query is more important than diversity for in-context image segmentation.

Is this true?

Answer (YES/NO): NO